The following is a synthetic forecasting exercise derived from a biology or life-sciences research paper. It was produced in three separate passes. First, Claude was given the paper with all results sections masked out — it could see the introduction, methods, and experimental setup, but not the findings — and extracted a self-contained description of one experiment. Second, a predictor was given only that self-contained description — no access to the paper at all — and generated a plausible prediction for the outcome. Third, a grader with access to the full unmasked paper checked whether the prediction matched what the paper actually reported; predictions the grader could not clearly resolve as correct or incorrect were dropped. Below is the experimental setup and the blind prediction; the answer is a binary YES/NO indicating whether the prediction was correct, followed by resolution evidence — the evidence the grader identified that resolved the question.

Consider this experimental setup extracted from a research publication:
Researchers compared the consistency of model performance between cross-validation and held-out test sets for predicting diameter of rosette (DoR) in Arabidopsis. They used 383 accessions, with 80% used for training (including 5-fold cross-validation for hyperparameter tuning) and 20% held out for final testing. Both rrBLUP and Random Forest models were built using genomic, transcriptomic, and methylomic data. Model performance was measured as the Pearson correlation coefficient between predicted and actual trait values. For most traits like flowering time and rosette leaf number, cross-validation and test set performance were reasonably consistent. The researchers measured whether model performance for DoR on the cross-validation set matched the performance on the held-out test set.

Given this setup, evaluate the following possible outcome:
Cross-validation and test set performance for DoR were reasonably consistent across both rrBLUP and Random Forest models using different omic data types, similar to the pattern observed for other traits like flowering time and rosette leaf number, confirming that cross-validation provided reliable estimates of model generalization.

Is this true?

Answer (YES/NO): NO